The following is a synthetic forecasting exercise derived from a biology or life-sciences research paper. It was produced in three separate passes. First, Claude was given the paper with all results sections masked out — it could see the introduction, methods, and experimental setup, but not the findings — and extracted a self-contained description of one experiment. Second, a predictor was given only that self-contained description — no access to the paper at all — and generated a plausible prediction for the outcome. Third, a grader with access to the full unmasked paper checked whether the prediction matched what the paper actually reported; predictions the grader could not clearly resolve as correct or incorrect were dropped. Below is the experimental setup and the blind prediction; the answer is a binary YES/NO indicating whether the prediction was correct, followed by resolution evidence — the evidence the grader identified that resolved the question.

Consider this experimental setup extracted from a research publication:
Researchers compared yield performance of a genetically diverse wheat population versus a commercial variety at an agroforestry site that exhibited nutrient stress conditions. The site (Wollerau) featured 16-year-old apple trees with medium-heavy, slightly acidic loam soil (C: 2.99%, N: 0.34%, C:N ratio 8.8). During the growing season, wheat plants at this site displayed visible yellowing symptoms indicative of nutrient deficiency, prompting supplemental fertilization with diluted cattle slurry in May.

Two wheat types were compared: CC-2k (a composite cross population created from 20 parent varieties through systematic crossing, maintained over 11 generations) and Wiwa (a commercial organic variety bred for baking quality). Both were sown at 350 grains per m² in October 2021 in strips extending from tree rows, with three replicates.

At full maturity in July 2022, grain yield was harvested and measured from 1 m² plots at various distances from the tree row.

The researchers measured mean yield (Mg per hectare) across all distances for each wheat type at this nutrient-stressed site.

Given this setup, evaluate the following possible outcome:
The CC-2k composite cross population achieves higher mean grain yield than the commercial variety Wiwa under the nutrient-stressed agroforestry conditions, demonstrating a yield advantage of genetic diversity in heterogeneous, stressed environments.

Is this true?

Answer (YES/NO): YES